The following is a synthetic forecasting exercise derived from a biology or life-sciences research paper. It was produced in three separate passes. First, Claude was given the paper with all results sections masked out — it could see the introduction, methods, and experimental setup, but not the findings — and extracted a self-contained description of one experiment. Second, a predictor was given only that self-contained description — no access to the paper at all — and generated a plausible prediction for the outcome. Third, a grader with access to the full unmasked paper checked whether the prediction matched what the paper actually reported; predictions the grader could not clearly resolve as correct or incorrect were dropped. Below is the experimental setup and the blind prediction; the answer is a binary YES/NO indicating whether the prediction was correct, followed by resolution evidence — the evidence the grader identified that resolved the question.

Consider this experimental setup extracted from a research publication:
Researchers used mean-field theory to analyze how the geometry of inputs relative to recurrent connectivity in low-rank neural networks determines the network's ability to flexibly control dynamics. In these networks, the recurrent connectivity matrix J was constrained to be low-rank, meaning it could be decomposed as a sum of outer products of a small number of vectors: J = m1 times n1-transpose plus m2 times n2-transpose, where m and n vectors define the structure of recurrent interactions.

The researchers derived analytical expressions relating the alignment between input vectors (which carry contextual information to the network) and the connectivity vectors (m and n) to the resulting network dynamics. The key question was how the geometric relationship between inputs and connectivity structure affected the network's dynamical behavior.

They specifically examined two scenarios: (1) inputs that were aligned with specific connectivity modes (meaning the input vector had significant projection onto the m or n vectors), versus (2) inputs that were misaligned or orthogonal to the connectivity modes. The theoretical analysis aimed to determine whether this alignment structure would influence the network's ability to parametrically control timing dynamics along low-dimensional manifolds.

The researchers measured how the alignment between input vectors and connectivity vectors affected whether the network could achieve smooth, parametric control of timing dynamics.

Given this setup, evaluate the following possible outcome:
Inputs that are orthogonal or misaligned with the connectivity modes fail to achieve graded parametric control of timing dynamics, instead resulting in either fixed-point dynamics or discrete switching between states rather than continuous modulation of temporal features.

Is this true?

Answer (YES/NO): YES